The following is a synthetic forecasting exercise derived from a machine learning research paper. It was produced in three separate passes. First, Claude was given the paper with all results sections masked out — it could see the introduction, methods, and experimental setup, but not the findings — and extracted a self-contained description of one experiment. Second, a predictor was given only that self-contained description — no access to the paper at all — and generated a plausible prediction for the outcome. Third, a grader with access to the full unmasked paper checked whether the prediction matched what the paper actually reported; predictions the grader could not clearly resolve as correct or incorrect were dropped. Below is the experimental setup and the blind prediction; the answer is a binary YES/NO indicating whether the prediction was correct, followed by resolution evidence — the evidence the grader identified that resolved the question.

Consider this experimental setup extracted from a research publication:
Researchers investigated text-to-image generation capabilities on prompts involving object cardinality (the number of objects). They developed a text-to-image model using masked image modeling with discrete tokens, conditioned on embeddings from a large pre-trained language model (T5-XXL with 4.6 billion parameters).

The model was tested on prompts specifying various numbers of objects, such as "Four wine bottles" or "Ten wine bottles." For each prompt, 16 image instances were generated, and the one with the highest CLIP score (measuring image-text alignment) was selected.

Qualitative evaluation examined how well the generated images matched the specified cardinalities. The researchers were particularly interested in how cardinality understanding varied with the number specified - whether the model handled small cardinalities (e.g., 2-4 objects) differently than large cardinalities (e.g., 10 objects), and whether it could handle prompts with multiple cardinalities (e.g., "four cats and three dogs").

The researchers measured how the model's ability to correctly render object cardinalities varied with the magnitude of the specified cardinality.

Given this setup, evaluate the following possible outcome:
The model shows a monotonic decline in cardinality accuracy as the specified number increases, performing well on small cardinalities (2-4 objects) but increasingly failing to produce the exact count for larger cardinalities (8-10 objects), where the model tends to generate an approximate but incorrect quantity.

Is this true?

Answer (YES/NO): YES